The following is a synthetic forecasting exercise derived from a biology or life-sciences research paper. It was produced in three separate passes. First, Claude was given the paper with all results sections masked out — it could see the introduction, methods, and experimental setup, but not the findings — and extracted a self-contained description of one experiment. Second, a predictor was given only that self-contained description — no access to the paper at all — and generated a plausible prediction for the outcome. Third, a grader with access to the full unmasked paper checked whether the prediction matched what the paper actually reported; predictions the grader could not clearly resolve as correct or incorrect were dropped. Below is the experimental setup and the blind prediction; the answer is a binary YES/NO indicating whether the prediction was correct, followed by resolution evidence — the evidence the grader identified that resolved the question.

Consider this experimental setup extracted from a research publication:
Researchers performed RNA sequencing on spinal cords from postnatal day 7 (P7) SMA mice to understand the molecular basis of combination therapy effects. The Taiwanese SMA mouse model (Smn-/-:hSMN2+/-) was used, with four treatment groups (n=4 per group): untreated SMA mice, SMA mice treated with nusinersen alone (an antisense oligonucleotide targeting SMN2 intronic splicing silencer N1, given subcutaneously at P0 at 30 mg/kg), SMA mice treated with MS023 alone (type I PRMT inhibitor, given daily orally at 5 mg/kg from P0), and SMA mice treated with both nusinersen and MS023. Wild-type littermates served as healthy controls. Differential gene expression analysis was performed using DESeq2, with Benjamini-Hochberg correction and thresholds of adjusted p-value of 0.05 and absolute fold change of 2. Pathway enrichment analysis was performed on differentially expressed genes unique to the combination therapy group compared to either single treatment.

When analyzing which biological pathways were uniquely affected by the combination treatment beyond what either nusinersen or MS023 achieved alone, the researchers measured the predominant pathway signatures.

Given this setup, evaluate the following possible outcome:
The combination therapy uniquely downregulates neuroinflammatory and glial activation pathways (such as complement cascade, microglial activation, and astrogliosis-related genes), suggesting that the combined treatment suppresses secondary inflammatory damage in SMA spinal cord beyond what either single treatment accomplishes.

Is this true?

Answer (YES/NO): YES